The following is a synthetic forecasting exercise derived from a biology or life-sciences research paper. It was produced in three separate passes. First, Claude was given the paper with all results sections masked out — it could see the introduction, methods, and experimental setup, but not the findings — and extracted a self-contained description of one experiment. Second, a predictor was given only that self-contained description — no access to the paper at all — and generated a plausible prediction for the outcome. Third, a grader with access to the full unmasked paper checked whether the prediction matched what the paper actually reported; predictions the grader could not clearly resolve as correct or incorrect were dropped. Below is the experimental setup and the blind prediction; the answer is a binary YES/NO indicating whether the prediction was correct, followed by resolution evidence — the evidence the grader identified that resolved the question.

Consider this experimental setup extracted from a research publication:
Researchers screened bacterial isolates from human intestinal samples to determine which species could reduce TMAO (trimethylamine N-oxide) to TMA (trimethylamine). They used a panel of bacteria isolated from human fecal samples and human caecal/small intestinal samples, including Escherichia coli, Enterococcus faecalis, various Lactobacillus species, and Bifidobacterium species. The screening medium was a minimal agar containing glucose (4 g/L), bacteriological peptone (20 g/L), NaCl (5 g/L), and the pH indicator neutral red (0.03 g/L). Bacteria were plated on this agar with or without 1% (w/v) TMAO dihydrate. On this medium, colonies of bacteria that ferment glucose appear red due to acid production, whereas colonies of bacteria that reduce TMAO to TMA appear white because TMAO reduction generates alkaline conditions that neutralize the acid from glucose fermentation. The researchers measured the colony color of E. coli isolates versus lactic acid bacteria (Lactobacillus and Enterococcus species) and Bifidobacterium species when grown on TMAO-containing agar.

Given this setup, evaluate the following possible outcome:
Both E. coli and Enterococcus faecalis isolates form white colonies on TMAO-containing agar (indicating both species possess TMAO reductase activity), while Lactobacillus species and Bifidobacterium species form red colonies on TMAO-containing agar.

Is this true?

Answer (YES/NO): NO